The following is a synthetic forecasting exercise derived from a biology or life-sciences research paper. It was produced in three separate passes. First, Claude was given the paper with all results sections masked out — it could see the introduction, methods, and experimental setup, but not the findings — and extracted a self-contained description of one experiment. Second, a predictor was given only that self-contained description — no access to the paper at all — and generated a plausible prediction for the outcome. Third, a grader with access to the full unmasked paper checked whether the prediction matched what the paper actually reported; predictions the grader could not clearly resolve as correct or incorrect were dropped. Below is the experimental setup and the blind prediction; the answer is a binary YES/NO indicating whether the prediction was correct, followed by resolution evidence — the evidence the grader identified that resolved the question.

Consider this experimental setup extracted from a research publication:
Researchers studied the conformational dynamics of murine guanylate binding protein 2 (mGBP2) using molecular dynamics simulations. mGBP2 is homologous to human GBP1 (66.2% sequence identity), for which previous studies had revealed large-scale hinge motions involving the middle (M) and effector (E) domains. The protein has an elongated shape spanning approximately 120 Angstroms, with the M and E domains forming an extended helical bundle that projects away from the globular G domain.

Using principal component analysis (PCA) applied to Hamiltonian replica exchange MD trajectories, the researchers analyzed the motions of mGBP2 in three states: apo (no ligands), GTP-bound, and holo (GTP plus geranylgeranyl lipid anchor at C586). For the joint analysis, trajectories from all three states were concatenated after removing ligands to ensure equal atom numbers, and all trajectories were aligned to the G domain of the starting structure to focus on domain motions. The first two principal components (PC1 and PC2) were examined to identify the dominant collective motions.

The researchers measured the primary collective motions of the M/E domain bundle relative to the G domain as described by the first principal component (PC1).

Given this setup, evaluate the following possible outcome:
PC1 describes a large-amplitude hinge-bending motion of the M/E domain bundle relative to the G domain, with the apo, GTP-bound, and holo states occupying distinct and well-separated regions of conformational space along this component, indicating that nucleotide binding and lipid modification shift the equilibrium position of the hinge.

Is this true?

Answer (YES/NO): NO